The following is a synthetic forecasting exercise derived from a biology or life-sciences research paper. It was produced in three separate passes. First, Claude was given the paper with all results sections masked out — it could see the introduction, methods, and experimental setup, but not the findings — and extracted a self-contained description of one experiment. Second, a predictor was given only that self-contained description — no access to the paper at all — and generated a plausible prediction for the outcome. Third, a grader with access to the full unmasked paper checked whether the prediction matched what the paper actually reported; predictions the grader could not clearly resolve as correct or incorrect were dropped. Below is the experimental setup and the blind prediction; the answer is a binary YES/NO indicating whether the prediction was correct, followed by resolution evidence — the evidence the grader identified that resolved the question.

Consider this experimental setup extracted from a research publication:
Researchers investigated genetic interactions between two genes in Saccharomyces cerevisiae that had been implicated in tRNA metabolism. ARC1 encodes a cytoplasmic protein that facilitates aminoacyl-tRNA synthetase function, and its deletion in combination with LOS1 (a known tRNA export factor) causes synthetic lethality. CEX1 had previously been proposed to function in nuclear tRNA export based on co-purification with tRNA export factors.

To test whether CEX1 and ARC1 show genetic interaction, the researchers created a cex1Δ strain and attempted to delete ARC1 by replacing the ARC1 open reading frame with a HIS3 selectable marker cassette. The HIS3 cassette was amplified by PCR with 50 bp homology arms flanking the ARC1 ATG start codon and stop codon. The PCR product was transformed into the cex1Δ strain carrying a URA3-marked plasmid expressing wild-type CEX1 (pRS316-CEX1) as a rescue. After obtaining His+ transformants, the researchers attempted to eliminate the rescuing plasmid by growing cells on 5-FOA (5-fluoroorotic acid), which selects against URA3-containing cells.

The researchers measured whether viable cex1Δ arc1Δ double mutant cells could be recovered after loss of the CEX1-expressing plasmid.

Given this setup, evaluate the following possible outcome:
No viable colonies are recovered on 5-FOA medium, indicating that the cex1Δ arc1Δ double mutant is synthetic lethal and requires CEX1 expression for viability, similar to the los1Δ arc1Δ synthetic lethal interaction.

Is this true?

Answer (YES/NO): NO